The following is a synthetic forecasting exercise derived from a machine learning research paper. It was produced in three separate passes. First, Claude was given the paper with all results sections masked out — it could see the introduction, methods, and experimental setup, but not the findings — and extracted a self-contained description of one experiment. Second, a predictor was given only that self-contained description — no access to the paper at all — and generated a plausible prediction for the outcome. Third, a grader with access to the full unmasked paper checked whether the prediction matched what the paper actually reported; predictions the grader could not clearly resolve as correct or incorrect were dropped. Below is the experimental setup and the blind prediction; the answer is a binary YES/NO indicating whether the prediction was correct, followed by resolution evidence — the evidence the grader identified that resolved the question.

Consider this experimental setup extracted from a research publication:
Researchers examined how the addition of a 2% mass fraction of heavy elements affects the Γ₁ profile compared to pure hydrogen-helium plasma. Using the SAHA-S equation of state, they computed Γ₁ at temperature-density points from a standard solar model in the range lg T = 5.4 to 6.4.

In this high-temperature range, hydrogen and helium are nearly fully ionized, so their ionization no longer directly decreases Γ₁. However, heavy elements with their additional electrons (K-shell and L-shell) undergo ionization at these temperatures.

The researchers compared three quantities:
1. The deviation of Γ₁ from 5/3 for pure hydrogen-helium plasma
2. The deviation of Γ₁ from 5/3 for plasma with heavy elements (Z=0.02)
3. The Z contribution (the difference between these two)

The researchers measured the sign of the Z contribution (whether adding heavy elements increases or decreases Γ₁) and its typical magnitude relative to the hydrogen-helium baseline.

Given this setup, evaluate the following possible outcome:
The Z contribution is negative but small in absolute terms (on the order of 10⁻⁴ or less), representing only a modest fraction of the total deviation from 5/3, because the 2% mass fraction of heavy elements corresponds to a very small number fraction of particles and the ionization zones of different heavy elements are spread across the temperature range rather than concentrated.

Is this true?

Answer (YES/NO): NO